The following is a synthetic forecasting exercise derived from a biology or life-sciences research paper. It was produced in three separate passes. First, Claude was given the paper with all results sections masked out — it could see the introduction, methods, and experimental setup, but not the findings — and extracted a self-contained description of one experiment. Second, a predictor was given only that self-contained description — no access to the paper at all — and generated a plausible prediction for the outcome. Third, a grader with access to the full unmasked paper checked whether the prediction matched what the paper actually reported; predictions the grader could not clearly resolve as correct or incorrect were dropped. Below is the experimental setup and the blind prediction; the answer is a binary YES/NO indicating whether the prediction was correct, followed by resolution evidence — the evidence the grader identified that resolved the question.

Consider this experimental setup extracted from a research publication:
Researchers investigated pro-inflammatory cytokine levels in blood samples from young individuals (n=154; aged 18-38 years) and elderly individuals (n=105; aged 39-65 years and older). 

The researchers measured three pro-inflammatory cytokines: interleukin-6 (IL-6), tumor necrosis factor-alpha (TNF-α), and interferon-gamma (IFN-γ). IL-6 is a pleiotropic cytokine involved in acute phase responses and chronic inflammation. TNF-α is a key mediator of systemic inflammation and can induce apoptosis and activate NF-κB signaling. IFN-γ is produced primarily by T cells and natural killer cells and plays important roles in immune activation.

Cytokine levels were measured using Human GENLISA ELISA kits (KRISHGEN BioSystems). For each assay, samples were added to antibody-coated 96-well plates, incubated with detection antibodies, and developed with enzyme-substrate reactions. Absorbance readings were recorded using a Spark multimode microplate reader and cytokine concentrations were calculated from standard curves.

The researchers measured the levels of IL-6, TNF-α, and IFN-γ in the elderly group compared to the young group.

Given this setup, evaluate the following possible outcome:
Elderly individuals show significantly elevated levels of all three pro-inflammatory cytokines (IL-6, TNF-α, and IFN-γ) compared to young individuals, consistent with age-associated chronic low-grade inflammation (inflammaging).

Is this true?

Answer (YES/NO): YES